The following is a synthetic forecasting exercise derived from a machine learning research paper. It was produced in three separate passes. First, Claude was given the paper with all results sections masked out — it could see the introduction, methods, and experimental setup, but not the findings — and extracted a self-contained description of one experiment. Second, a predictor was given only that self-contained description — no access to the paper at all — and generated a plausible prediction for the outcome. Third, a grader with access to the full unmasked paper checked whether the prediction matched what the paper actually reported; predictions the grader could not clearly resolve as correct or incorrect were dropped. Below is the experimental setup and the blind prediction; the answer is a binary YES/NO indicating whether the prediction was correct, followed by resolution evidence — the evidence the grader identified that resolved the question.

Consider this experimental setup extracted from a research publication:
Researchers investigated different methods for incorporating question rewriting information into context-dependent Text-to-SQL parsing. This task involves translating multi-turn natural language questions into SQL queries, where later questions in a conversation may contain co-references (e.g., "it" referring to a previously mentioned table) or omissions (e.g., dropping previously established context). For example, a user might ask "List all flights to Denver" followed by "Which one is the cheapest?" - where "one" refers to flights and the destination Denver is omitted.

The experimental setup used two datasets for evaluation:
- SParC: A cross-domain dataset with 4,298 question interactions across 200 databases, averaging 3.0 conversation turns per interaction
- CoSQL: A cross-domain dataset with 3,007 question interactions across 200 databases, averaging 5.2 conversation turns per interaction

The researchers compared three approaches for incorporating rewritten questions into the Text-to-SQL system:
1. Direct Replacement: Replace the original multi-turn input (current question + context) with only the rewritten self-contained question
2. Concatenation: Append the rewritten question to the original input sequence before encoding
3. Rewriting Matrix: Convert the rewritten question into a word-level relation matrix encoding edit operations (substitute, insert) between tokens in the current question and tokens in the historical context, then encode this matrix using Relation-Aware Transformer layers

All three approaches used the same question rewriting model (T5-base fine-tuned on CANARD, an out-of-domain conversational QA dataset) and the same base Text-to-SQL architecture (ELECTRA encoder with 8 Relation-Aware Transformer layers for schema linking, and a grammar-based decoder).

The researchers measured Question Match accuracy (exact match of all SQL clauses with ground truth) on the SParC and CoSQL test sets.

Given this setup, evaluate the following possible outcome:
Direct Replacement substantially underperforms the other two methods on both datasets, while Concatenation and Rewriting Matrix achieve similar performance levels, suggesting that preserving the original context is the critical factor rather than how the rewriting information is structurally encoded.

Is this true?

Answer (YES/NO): NO